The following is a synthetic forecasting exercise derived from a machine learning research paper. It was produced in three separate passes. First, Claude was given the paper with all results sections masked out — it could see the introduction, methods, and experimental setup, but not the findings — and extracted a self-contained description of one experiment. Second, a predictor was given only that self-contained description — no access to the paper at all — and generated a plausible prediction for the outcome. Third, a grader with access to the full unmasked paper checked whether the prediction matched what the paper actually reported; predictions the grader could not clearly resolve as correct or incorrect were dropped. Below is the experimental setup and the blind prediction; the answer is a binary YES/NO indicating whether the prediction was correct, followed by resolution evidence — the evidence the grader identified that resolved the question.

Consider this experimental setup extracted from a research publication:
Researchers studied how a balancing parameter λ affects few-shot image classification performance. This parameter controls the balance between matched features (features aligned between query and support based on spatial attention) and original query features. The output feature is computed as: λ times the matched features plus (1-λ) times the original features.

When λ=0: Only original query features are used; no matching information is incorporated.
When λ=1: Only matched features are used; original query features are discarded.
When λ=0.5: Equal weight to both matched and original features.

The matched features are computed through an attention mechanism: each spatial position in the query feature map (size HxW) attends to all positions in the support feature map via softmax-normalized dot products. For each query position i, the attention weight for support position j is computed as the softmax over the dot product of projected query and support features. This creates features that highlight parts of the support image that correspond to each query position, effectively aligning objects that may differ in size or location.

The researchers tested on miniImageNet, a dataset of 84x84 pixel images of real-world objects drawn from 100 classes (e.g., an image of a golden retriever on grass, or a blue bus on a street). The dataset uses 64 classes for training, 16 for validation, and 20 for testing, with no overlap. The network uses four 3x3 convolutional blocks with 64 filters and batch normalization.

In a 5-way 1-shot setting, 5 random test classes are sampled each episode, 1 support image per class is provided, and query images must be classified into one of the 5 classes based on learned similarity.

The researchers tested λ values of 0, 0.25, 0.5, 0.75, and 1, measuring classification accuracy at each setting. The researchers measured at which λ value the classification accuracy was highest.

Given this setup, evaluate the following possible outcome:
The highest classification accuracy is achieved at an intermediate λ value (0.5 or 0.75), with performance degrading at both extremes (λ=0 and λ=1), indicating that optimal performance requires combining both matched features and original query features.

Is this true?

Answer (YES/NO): YES